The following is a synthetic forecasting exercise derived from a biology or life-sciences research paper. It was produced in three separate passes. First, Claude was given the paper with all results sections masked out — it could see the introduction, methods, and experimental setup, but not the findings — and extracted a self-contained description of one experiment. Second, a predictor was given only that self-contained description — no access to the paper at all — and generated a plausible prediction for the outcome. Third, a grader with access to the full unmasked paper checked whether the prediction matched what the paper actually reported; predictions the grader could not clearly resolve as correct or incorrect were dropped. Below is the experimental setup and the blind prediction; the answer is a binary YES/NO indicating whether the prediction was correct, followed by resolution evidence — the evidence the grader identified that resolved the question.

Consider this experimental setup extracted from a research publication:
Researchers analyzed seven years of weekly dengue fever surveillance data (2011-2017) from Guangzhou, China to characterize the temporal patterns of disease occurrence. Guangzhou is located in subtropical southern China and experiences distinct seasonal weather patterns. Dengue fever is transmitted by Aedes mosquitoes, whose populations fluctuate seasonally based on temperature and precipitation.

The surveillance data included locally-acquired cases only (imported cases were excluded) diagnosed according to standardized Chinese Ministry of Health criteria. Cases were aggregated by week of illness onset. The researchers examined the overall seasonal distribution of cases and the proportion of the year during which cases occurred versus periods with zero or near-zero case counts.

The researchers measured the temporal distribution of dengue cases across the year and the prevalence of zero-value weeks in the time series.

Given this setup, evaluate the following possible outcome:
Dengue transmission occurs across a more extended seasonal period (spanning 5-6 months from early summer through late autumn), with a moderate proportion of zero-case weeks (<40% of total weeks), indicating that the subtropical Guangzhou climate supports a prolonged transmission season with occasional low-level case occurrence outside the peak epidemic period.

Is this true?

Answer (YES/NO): NO